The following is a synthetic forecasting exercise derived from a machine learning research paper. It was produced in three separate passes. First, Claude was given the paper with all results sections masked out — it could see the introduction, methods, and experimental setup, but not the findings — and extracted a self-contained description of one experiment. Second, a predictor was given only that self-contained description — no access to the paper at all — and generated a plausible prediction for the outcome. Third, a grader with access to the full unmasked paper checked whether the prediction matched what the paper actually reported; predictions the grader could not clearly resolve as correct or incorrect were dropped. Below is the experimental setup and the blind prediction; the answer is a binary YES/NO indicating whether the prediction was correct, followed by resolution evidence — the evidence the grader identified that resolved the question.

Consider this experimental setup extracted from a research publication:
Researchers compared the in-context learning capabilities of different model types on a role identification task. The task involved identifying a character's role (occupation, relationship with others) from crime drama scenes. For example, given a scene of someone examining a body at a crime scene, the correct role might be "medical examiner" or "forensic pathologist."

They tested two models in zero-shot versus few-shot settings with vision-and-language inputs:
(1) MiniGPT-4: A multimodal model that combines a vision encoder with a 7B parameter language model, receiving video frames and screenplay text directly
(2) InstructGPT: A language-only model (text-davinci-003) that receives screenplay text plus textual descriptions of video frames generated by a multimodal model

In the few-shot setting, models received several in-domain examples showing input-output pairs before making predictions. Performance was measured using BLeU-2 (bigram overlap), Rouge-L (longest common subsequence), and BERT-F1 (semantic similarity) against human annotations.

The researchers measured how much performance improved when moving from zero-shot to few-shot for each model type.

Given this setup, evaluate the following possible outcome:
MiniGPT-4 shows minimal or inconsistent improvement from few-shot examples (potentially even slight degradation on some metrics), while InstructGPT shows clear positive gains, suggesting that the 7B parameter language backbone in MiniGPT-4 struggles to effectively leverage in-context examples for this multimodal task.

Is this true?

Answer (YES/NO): YES